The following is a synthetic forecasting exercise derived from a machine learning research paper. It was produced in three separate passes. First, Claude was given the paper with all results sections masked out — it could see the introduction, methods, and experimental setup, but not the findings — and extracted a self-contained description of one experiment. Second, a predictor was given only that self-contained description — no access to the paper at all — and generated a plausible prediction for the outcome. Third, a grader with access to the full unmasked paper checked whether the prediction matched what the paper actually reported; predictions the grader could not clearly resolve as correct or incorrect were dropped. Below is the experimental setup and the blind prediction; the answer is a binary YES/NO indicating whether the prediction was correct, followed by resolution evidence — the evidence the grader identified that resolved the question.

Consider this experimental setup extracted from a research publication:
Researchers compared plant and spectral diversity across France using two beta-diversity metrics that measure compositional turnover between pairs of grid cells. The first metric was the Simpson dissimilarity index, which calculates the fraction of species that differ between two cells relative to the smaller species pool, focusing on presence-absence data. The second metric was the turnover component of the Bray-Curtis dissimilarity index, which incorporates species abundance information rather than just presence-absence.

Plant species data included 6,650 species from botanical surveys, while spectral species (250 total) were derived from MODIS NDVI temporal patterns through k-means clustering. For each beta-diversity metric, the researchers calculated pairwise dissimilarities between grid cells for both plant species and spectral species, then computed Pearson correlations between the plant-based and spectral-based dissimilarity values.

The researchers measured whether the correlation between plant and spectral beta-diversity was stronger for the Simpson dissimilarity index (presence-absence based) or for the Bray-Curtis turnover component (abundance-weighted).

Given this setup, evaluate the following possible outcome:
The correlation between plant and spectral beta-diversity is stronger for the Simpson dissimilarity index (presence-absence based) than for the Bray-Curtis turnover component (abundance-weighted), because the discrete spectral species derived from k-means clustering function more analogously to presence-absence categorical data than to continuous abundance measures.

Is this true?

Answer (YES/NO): YES